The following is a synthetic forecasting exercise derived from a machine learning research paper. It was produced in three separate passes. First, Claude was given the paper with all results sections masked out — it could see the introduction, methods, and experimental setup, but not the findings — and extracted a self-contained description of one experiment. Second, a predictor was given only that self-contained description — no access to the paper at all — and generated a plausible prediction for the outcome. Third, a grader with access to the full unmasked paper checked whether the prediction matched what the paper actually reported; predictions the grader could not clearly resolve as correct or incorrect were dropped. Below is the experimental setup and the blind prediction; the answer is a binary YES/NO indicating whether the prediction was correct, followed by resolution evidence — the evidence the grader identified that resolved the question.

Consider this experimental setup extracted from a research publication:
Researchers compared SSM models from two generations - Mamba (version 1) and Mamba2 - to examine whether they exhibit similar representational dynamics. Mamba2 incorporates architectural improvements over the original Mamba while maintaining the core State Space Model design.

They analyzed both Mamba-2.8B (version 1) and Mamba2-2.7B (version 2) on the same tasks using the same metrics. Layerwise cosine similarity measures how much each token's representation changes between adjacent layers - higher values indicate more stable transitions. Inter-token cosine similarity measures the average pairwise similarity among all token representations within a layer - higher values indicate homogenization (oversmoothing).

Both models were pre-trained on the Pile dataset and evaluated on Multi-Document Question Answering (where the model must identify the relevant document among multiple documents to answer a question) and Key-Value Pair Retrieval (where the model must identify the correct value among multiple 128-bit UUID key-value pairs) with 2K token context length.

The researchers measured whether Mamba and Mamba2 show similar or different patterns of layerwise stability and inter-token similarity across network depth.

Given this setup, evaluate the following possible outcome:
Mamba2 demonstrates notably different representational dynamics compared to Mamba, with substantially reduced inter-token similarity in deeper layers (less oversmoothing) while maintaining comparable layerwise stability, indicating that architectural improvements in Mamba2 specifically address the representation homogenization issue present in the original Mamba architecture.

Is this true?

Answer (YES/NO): NO